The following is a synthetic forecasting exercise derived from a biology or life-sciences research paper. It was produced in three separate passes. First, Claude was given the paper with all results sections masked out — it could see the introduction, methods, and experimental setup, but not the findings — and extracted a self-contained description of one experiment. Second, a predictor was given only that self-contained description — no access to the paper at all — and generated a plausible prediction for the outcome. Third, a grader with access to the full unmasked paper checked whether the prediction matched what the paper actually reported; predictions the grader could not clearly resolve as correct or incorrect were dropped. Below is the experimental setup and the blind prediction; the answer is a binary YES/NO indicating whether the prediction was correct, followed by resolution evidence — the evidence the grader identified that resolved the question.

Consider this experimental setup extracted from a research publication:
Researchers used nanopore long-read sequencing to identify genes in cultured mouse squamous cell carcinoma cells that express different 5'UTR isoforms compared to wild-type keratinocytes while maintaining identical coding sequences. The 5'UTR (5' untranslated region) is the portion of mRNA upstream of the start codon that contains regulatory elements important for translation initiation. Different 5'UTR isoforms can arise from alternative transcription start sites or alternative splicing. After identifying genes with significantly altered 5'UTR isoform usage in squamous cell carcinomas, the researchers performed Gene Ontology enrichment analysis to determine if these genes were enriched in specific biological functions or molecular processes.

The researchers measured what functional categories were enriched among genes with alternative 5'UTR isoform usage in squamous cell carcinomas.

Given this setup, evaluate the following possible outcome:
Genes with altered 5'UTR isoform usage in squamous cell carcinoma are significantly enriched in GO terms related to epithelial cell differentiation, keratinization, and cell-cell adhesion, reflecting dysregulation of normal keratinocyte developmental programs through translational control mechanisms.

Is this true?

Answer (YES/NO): NO